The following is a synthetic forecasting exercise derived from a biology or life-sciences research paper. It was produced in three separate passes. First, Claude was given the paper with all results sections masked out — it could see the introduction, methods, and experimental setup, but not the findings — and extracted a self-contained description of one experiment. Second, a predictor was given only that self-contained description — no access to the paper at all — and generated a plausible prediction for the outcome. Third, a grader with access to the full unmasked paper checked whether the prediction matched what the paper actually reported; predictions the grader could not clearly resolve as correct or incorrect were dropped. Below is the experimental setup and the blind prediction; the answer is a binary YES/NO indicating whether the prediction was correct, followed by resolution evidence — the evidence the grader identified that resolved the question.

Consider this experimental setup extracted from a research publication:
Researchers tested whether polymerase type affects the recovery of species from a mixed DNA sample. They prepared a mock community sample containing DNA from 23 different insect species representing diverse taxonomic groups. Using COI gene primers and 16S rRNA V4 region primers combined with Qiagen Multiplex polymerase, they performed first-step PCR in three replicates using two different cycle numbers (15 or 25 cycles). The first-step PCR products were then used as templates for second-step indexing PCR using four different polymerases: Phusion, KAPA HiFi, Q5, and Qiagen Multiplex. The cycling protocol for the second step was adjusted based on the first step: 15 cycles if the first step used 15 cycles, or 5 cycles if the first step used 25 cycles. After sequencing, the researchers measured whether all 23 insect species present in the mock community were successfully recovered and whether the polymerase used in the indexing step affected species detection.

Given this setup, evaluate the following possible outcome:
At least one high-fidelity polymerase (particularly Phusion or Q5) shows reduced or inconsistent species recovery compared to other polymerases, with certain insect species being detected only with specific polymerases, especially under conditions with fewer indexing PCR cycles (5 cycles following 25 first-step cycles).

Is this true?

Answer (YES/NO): YES